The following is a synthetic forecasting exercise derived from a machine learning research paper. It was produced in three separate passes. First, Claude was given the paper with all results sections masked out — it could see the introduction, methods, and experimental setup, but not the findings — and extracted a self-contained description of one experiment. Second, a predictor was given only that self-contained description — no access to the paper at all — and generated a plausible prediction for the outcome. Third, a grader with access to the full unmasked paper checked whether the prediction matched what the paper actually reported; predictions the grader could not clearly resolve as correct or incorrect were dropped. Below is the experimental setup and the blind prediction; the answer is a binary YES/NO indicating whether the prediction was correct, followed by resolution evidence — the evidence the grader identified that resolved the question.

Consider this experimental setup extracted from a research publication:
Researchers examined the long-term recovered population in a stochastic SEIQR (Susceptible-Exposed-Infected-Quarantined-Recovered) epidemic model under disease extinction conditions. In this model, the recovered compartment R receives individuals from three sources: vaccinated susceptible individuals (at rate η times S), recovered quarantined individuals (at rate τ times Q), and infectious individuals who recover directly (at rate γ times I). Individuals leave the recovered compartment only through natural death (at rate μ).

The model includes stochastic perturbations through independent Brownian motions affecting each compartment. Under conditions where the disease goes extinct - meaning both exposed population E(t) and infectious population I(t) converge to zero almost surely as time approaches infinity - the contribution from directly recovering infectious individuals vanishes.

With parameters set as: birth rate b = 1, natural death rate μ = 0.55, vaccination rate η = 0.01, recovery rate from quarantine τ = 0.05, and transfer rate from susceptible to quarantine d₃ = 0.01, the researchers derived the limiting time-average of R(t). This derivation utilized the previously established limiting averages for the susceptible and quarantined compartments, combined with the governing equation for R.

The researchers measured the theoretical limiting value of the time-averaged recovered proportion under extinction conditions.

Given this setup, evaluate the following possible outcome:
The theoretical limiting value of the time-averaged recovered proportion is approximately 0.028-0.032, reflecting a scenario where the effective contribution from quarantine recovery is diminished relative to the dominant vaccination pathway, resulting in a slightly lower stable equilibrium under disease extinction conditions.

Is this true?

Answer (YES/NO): NO